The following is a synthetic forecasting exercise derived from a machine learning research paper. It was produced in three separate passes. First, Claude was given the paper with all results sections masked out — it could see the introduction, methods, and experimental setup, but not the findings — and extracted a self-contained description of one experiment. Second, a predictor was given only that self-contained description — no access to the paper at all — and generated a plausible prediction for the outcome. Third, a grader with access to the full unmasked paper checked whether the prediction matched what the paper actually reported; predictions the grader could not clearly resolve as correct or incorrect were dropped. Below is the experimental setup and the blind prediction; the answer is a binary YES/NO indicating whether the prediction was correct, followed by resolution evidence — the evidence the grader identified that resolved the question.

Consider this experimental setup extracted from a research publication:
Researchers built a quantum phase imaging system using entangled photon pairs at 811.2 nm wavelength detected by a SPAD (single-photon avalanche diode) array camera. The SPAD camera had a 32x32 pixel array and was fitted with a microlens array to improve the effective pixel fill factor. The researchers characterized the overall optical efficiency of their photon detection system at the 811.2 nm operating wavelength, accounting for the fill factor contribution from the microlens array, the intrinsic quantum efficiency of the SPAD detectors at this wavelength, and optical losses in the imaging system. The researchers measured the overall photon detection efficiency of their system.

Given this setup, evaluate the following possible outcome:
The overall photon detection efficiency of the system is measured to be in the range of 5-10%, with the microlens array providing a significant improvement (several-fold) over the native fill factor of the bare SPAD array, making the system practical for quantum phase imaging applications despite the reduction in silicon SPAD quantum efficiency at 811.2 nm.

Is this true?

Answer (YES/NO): NO